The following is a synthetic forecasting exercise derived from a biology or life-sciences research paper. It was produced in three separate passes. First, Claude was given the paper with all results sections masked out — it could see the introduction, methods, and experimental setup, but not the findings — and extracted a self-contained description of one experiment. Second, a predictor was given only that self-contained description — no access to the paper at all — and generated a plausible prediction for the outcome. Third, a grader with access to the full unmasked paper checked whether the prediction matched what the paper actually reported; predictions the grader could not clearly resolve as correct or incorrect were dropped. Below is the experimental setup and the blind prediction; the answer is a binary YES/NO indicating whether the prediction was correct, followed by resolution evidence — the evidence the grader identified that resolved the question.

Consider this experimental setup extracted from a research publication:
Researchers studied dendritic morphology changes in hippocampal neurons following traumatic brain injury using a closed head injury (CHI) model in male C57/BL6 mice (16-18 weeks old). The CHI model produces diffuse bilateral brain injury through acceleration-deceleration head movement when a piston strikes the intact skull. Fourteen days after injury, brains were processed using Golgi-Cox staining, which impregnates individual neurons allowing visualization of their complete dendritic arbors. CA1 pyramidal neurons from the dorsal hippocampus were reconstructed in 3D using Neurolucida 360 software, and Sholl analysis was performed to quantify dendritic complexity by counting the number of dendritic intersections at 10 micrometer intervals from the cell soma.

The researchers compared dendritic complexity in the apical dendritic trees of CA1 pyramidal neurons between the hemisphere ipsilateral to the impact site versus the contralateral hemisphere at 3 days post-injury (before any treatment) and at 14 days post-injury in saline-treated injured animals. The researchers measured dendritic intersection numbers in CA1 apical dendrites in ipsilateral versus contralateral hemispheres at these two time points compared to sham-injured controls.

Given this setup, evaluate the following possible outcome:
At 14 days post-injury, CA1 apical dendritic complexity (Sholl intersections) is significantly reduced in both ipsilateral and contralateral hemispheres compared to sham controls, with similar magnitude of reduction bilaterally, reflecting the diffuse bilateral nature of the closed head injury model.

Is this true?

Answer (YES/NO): NO